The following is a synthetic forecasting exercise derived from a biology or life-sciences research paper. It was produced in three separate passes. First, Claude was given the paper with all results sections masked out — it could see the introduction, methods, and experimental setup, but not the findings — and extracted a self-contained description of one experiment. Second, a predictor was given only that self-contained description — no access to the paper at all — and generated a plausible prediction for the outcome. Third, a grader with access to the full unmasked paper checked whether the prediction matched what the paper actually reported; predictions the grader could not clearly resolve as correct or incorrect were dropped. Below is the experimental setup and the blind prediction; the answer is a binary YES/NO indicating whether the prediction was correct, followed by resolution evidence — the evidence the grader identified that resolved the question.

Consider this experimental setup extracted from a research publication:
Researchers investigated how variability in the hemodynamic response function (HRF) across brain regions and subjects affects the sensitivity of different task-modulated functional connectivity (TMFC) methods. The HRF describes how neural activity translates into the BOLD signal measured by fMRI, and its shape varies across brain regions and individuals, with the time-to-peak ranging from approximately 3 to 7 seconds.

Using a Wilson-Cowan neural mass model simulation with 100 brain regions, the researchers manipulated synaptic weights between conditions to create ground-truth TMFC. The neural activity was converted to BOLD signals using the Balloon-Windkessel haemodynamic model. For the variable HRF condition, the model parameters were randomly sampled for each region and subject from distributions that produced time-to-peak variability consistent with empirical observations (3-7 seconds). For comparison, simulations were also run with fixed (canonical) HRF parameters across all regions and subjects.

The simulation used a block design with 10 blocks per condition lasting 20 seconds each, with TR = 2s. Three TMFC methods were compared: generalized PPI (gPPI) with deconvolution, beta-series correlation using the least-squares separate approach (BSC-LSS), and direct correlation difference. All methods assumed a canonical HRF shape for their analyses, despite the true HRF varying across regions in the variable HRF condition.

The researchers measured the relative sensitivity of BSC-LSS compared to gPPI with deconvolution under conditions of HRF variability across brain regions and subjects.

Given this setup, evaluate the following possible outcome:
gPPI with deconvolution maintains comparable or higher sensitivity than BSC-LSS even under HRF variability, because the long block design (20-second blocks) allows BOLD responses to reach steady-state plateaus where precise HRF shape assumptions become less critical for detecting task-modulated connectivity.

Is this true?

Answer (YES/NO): YES